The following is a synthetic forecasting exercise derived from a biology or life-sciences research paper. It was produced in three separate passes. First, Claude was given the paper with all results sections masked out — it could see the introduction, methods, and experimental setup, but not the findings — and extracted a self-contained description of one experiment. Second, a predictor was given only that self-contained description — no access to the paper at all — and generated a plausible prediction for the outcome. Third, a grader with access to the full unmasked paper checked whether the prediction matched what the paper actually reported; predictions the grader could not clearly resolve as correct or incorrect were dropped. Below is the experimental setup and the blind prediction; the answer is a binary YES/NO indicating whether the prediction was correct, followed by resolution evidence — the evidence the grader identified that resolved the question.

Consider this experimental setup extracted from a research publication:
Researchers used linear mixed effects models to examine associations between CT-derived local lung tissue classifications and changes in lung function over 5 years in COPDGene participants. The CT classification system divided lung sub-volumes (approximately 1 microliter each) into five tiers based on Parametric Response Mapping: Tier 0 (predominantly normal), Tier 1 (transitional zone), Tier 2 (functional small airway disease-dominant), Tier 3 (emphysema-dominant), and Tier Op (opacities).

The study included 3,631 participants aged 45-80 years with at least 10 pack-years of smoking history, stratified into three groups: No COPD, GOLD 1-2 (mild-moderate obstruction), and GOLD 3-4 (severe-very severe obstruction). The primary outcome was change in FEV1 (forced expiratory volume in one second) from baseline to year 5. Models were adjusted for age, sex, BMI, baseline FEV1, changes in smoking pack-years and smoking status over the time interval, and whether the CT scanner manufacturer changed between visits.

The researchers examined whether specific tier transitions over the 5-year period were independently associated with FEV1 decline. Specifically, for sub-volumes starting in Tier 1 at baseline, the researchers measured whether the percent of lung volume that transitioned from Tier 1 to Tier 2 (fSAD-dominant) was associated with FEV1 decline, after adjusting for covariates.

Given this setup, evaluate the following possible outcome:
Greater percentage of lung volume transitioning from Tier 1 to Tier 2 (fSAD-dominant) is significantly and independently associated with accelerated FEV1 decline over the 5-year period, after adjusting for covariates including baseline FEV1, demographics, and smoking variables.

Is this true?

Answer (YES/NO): YES